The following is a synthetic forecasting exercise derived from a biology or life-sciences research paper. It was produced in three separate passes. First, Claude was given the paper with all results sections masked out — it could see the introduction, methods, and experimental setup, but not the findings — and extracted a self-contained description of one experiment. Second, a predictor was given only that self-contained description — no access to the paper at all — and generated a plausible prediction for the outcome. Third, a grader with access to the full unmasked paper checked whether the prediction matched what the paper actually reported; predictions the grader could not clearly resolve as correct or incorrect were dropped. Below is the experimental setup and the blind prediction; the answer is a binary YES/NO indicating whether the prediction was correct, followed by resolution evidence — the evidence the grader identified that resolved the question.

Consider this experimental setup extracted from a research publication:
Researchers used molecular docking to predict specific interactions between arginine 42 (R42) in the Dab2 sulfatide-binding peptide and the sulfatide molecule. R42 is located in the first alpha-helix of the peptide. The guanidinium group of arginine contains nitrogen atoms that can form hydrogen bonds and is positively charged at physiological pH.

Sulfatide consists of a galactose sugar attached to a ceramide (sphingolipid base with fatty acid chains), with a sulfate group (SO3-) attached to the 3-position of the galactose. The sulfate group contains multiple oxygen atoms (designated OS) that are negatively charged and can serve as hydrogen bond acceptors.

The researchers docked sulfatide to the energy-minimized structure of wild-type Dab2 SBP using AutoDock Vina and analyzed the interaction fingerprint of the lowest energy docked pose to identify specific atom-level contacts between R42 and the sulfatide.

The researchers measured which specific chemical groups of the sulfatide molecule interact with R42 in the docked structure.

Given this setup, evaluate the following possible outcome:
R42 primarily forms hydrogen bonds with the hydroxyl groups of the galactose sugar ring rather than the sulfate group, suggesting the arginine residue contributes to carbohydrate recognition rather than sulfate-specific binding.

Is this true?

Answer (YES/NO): NO